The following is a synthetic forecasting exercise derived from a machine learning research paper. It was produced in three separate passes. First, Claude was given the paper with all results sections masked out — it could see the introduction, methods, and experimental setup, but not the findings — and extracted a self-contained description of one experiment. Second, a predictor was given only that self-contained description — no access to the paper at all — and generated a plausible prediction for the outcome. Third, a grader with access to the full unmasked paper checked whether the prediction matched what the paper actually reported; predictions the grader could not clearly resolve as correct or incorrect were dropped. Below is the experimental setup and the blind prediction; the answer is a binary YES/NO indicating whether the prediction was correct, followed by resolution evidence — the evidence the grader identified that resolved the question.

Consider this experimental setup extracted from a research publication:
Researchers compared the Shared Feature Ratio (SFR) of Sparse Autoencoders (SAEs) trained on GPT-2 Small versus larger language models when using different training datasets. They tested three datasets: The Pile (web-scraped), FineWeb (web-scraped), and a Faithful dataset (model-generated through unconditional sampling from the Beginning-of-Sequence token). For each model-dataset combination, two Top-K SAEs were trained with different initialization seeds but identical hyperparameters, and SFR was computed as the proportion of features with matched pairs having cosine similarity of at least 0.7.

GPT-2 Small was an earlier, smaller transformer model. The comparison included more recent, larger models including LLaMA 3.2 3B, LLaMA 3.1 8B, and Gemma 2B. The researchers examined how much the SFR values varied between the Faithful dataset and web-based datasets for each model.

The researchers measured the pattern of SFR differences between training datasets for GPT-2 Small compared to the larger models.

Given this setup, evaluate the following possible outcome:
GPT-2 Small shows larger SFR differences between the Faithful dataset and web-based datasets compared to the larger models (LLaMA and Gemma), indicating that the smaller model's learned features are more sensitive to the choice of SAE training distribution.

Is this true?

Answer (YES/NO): NO